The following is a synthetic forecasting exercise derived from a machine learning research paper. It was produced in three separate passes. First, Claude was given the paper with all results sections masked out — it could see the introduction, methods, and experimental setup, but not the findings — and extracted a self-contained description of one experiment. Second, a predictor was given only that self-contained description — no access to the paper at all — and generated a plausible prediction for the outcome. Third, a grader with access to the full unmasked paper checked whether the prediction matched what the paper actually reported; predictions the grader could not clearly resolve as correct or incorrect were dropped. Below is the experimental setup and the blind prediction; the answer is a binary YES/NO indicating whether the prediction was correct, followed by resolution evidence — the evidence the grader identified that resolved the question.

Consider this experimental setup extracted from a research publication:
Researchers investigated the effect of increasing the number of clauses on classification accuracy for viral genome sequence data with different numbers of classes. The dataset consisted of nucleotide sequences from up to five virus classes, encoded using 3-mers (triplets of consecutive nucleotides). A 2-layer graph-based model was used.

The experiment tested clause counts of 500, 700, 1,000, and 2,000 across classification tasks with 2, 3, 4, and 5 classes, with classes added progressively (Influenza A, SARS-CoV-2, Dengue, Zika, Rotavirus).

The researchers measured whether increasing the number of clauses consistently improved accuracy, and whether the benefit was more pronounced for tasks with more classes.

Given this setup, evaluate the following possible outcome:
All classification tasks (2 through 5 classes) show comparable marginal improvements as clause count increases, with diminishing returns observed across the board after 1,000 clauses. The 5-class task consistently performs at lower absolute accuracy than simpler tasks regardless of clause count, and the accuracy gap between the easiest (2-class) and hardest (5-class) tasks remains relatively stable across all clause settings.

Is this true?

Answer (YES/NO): NO